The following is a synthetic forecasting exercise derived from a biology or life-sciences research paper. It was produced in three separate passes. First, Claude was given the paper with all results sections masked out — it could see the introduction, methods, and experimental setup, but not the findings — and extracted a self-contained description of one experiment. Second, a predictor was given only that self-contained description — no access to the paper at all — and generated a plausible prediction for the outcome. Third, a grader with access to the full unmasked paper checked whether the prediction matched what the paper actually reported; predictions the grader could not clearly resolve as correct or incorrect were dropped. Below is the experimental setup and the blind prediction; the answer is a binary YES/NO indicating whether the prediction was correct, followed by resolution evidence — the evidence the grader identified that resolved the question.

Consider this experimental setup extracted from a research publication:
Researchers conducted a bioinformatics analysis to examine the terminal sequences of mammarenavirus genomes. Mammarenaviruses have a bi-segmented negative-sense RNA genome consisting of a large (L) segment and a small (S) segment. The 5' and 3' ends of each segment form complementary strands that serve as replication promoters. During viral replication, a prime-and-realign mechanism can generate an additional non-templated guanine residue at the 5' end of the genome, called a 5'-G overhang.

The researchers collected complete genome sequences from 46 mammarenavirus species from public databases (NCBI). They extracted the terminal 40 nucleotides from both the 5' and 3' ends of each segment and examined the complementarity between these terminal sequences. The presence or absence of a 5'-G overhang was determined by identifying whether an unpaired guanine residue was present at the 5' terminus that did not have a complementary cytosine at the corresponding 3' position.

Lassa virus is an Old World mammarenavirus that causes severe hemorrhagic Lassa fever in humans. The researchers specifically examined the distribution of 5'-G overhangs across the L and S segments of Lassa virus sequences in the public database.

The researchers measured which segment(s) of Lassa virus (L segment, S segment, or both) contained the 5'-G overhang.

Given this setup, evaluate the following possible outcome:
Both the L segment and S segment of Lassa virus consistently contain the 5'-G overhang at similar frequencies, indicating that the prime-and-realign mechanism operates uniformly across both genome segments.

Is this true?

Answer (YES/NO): NO